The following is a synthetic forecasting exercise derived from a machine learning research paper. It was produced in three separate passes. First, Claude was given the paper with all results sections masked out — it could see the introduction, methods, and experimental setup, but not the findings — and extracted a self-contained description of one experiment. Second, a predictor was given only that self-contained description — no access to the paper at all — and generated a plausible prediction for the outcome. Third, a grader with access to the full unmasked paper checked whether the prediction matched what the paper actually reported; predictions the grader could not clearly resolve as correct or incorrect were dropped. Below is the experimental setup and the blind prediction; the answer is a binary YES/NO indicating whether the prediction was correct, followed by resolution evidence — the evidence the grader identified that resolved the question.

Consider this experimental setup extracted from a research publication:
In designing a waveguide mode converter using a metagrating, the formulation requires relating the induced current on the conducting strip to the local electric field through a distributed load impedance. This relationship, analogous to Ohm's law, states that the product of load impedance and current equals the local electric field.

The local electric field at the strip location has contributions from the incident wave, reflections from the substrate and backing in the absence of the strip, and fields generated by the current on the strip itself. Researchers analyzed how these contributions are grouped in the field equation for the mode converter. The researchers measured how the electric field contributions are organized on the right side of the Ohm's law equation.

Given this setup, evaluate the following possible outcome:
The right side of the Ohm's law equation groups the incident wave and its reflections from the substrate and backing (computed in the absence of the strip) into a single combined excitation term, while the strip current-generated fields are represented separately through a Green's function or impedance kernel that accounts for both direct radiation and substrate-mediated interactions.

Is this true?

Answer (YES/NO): YES